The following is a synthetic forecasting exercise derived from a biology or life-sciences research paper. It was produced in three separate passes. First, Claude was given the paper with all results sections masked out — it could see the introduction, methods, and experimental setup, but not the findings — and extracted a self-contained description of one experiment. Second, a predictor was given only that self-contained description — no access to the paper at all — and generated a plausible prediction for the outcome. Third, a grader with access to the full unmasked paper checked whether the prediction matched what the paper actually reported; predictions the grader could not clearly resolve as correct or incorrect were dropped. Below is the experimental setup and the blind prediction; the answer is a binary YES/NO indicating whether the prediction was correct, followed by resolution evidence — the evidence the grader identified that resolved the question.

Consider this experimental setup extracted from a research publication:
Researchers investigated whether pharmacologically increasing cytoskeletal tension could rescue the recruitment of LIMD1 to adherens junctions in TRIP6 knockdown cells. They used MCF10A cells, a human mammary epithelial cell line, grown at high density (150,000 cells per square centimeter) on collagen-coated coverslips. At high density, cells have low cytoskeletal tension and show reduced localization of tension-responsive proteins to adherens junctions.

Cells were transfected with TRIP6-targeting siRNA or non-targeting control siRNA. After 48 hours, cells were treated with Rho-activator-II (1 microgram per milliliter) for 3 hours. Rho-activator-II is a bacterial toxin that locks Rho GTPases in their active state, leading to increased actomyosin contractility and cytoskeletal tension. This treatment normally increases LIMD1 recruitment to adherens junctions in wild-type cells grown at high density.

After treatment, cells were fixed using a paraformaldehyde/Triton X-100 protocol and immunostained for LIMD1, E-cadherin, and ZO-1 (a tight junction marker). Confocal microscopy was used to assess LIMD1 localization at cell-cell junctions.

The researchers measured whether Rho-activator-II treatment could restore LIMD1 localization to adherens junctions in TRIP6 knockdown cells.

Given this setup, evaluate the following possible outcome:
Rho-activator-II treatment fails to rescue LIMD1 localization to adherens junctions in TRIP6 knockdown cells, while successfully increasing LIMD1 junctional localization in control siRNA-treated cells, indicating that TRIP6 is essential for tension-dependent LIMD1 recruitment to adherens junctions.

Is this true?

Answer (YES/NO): YES